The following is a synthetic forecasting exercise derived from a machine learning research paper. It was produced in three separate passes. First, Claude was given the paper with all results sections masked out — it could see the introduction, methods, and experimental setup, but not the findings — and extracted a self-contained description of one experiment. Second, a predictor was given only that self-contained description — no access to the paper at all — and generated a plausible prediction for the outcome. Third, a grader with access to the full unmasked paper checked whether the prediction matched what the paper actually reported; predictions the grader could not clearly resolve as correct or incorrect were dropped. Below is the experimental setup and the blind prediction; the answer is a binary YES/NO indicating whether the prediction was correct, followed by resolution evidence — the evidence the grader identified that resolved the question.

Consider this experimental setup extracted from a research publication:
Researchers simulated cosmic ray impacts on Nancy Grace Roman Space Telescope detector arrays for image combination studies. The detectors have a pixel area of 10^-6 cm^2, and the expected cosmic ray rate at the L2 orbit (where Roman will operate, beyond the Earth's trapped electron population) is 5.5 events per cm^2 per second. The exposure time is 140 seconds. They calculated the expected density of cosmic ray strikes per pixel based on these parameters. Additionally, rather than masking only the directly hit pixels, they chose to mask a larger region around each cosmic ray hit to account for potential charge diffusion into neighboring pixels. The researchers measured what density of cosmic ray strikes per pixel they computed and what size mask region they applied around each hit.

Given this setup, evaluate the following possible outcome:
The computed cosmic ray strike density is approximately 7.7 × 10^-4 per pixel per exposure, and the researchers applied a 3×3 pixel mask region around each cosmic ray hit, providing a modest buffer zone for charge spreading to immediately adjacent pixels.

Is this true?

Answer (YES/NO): YES